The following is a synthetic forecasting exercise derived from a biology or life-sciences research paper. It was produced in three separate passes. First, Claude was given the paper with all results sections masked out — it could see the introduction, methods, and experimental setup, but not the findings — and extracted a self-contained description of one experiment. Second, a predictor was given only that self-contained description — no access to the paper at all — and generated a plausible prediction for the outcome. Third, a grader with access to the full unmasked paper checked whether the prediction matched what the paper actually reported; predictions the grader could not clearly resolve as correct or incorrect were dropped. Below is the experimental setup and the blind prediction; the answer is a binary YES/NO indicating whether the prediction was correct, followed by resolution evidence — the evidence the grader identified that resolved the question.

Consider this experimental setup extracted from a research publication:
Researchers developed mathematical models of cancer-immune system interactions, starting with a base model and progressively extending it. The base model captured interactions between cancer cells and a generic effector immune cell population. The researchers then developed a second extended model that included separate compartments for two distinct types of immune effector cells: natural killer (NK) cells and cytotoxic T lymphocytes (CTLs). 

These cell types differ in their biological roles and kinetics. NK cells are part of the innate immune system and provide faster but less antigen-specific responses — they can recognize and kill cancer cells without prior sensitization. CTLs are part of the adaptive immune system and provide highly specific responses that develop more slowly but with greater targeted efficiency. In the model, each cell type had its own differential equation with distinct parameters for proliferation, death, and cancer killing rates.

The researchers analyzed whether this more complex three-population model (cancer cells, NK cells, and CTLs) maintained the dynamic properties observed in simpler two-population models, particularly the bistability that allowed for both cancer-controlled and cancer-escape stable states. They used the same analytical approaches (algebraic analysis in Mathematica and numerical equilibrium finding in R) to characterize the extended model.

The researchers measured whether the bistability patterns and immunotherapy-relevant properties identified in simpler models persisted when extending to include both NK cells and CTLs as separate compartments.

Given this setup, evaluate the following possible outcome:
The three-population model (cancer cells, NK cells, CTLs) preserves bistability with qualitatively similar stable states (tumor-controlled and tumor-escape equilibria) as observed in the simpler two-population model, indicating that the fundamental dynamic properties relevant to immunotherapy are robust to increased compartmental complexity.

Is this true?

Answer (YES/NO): YES